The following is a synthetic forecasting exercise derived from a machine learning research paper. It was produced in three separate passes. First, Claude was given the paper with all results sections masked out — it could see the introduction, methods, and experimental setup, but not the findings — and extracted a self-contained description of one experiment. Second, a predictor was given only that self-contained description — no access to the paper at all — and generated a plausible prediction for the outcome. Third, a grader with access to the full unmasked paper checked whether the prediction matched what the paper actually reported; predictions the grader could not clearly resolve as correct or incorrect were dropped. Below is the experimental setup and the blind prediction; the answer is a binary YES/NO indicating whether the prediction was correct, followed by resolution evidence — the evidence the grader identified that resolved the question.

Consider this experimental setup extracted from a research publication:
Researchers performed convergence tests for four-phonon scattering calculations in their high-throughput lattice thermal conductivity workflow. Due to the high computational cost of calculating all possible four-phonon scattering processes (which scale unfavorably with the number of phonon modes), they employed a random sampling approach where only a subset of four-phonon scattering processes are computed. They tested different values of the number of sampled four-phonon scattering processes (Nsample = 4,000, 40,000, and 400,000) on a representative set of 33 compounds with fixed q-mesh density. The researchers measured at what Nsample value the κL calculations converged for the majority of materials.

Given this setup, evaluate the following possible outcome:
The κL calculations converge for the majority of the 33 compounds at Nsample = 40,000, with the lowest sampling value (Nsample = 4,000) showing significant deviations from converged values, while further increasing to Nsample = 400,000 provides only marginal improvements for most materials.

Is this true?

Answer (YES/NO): NO